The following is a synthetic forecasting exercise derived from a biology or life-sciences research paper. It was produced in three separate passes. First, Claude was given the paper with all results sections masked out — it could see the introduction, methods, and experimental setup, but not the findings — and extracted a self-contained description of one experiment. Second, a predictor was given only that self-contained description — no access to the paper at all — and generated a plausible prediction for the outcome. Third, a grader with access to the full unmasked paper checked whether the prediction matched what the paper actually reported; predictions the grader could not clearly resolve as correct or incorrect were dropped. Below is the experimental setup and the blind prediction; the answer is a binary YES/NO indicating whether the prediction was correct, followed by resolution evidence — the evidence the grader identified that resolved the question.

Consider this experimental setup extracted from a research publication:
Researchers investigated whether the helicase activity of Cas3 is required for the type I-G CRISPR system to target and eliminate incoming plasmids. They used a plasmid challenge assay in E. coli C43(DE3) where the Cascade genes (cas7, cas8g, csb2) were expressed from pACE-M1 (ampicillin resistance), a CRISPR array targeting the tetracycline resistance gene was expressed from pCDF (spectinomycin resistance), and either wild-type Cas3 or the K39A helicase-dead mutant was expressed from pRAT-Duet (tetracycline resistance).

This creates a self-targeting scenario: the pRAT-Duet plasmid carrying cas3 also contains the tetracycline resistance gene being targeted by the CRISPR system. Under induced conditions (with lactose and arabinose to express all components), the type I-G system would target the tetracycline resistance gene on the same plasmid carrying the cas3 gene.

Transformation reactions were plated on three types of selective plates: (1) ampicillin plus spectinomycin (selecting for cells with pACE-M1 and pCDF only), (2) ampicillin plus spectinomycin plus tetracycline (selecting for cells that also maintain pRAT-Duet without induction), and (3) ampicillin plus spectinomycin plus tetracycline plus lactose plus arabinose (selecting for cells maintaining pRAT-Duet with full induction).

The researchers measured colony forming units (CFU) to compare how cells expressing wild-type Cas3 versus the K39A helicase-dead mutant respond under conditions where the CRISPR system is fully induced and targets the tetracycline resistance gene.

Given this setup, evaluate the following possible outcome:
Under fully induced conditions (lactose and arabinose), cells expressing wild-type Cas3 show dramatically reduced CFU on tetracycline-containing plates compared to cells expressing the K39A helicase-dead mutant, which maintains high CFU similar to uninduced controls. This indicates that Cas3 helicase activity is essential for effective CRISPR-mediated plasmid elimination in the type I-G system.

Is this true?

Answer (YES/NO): NO